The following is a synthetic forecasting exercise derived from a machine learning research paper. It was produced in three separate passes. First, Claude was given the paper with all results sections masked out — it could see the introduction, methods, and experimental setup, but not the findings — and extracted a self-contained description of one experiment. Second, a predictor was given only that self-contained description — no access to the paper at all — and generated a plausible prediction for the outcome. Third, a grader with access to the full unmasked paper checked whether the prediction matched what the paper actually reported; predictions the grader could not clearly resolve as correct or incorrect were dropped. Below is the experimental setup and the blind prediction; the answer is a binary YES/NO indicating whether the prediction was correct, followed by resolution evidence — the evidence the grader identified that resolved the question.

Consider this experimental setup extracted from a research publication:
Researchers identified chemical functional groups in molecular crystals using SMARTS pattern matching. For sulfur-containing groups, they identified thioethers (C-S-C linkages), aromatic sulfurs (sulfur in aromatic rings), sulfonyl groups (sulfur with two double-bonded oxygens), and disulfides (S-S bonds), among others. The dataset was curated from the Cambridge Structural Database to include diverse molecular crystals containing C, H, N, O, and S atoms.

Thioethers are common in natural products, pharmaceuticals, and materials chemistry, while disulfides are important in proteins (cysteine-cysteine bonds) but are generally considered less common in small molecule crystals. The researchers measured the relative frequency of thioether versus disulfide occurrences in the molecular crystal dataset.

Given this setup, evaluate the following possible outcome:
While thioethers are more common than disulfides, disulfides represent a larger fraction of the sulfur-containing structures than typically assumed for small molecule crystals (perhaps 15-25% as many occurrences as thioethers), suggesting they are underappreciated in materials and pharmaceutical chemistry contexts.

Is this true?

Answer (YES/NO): NO